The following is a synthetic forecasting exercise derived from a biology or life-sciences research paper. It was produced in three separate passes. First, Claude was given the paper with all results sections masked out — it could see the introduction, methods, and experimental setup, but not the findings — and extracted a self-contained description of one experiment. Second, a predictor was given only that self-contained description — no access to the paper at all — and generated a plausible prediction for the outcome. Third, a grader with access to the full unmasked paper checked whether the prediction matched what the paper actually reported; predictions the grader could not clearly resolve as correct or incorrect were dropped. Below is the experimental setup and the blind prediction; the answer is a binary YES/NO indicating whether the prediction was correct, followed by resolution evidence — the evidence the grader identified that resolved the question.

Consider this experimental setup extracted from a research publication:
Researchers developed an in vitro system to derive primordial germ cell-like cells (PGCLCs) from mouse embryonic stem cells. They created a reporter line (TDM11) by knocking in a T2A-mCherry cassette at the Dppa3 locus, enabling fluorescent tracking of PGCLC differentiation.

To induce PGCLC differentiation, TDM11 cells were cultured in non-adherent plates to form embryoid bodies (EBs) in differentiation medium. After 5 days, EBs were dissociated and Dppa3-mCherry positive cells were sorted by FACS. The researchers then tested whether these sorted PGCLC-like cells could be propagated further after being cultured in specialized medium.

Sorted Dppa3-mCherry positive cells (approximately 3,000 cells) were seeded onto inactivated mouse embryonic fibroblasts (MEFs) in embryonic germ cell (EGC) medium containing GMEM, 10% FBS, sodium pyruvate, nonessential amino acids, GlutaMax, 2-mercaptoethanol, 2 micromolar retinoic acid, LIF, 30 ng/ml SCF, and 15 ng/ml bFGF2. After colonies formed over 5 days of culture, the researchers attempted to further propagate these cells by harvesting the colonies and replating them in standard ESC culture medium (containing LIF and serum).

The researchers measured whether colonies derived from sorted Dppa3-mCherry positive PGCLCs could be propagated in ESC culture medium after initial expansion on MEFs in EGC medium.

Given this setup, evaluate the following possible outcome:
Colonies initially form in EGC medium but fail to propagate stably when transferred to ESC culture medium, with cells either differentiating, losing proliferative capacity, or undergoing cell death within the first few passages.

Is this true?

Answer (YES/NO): NO